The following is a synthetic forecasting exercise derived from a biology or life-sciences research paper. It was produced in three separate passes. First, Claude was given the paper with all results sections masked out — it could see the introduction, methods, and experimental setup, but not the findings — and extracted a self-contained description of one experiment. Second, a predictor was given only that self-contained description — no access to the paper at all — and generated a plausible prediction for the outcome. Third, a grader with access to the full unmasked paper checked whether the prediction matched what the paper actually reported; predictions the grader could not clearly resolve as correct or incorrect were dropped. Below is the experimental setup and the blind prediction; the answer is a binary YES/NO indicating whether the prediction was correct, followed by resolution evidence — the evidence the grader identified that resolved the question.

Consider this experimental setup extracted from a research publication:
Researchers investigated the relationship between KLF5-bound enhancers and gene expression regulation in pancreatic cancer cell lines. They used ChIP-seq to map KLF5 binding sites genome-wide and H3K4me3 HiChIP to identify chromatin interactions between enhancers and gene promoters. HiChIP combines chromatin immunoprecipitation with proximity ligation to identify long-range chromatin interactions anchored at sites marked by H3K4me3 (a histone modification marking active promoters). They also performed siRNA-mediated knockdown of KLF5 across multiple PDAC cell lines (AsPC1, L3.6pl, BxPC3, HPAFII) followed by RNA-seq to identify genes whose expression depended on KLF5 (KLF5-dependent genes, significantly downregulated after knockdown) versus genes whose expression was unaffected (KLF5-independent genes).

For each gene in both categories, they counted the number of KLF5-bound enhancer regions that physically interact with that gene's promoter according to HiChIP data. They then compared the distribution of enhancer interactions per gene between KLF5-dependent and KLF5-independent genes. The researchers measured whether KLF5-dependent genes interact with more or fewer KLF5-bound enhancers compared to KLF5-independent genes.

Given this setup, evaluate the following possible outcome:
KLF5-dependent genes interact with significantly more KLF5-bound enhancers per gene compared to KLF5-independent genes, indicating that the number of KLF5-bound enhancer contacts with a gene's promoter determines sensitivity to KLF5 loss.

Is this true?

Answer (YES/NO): YES